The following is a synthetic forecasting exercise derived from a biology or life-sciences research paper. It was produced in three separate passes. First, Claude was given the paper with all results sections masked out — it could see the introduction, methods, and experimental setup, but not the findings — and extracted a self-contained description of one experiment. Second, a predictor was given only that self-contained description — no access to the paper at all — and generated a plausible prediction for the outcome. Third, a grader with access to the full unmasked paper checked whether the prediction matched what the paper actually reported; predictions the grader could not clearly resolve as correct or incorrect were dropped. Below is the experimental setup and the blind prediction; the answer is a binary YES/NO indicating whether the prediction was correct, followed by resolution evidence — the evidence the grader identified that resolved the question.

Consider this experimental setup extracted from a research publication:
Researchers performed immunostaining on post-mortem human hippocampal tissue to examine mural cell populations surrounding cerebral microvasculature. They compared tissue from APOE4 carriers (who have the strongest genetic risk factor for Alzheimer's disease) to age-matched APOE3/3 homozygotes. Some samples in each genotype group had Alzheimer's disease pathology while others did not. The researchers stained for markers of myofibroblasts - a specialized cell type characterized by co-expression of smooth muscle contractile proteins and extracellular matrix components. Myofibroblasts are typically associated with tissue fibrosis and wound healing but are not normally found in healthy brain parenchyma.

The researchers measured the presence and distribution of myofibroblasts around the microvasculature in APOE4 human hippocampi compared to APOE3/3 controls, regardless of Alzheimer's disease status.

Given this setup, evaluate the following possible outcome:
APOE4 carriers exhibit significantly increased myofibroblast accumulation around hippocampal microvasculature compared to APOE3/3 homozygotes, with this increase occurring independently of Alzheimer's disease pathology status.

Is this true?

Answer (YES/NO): YES